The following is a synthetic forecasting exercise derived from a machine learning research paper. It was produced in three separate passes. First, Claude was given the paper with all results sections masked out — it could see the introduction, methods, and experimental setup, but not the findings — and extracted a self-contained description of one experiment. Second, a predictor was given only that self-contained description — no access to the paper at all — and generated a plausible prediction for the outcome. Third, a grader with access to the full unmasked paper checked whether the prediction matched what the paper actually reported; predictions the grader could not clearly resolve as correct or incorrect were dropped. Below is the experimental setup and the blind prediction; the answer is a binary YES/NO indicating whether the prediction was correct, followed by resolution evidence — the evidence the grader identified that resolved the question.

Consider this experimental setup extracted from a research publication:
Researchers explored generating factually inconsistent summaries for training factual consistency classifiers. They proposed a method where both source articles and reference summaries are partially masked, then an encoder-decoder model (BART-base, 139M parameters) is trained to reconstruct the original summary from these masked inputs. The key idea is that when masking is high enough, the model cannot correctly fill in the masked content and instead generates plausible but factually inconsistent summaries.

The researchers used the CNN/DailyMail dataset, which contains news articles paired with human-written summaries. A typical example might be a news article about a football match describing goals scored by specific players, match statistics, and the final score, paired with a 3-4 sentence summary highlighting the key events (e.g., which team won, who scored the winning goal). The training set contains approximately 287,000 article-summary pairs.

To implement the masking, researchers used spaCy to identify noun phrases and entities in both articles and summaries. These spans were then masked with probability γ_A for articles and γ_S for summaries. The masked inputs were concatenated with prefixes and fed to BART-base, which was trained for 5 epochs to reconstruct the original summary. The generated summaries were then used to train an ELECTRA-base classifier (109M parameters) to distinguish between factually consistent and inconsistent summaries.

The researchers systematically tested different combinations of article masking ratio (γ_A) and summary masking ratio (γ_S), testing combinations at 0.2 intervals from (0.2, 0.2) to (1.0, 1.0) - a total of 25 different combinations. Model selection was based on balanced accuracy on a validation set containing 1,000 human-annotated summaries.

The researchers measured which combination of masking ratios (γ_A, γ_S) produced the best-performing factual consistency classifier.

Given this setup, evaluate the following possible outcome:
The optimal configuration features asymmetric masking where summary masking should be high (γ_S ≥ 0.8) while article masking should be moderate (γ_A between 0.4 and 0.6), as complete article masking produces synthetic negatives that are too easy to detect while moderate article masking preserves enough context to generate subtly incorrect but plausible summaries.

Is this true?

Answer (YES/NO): YES